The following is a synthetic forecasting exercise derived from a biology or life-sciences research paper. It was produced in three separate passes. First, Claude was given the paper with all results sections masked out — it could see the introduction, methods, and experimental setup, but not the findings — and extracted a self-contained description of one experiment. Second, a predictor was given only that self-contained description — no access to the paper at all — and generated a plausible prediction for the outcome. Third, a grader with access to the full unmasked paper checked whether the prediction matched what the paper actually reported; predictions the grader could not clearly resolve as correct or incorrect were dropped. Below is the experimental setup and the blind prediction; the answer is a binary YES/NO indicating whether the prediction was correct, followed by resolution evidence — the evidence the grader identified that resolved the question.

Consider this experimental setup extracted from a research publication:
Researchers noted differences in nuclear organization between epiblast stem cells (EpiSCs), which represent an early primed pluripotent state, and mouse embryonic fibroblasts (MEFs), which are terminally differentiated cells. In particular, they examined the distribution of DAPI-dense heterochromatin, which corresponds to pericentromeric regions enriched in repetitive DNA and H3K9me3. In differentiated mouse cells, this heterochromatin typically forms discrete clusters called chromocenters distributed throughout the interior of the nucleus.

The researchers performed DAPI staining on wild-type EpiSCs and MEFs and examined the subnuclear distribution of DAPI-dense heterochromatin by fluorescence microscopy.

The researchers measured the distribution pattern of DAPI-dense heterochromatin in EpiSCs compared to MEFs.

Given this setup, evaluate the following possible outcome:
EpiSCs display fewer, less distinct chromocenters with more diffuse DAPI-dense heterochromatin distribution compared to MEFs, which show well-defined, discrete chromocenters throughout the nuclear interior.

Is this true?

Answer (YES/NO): NO